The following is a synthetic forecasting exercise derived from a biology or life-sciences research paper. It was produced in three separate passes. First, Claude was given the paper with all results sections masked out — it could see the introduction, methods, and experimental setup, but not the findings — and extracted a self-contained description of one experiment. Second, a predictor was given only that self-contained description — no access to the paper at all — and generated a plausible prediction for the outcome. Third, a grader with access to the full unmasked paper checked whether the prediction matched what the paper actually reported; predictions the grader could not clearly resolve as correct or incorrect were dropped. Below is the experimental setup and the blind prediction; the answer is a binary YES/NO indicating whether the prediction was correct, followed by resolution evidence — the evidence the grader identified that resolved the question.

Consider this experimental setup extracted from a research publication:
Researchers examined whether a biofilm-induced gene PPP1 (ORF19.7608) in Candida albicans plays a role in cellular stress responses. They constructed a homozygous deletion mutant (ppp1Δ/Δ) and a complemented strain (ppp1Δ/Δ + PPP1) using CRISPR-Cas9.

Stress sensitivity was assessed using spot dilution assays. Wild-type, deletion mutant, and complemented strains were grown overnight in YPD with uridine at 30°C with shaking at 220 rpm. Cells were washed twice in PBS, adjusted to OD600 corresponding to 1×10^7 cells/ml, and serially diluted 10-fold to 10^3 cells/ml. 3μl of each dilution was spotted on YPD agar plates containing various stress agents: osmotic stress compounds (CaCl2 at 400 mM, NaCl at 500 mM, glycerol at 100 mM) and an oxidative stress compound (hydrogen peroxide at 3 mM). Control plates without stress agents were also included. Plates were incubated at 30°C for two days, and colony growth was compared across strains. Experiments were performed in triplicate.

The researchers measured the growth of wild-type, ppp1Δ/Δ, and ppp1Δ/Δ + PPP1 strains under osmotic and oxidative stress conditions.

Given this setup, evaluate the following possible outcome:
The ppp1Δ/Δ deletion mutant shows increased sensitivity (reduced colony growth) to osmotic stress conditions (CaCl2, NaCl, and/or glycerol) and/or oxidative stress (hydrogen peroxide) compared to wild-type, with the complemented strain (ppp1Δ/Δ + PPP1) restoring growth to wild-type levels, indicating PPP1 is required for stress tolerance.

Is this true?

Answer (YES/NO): NO